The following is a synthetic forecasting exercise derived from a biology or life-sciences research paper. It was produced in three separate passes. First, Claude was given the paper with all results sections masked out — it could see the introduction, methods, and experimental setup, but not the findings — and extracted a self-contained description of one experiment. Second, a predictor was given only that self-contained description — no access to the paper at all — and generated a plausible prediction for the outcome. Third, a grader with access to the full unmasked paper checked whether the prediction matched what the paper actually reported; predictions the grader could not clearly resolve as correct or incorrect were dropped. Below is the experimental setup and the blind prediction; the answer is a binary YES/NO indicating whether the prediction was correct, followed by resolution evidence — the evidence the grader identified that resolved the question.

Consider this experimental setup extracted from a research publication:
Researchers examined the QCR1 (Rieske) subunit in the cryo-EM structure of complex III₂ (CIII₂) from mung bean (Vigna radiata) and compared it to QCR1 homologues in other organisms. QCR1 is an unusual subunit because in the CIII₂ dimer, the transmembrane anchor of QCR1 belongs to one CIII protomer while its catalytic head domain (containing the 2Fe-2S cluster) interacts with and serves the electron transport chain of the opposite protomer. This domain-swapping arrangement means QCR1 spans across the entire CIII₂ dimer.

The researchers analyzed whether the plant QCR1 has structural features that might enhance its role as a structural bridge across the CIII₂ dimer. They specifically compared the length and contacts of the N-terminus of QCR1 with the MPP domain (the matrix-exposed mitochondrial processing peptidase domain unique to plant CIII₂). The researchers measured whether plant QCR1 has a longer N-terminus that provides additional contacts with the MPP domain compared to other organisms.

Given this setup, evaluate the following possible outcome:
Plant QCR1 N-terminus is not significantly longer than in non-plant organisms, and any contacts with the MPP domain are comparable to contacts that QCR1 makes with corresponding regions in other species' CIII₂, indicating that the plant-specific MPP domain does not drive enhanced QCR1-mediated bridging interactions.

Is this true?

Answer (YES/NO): NO